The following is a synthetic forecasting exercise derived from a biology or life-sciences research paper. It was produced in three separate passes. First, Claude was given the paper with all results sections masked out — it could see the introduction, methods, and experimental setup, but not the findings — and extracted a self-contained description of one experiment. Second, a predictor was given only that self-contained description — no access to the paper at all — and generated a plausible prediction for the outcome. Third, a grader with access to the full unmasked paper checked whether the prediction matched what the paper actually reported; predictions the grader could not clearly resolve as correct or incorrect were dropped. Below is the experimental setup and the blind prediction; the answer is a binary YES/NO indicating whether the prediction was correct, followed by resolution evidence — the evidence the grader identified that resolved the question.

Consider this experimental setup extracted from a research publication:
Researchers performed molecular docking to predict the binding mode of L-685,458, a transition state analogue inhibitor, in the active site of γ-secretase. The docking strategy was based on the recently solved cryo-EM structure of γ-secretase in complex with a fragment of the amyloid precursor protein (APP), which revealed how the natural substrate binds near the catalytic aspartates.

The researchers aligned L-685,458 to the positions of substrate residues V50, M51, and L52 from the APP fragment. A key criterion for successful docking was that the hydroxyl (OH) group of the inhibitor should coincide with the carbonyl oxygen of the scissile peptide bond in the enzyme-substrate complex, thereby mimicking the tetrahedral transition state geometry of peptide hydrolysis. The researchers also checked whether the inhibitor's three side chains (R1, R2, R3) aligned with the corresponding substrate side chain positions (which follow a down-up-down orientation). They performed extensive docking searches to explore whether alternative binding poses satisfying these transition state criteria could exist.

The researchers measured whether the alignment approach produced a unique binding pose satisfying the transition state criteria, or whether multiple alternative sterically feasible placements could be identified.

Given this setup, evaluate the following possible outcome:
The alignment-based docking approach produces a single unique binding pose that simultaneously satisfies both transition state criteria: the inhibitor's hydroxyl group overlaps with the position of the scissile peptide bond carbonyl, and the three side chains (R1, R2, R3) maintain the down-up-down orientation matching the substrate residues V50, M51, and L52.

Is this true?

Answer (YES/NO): YES